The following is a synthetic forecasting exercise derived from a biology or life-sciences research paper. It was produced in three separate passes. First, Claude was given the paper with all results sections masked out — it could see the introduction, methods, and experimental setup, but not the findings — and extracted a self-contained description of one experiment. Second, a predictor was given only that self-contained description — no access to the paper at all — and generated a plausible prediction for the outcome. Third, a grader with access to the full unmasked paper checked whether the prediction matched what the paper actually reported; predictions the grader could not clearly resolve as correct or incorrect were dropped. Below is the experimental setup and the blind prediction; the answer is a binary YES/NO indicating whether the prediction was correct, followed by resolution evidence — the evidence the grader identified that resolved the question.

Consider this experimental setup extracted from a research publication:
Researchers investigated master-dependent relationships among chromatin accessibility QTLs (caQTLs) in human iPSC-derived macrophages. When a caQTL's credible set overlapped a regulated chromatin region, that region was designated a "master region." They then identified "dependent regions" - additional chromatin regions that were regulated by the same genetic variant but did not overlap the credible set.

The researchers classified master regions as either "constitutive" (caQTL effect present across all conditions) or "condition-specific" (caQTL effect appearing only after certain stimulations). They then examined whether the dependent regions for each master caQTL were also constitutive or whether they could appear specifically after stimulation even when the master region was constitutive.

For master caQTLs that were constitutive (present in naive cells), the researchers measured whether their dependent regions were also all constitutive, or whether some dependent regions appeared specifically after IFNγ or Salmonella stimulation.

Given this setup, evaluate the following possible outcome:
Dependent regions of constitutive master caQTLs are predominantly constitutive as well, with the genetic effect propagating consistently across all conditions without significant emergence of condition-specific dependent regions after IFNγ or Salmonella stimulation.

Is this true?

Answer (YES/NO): NO